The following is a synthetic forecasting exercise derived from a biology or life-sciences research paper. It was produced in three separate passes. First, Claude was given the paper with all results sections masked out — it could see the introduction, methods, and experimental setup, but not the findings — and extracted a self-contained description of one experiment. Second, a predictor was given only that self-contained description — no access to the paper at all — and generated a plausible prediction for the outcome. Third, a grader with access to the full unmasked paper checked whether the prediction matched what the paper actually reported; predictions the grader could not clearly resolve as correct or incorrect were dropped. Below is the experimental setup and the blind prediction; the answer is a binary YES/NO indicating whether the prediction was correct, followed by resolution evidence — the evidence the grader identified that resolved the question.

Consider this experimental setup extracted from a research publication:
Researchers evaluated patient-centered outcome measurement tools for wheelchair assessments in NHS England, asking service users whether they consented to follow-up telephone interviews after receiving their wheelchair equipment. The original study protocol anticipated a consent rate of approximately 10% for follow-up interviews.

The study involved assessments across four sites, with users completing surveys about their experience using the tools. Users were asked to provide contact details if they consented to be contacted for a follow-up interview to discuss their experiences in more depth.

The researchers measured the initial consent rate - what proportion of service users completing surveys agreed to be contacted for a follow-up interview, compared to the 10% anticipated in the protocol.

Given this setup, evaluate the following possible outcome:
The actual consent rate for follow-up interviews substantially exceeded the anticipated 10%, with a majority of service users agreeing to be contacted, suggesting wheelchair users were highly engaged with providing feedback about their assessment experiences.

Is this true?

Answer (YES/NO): YES